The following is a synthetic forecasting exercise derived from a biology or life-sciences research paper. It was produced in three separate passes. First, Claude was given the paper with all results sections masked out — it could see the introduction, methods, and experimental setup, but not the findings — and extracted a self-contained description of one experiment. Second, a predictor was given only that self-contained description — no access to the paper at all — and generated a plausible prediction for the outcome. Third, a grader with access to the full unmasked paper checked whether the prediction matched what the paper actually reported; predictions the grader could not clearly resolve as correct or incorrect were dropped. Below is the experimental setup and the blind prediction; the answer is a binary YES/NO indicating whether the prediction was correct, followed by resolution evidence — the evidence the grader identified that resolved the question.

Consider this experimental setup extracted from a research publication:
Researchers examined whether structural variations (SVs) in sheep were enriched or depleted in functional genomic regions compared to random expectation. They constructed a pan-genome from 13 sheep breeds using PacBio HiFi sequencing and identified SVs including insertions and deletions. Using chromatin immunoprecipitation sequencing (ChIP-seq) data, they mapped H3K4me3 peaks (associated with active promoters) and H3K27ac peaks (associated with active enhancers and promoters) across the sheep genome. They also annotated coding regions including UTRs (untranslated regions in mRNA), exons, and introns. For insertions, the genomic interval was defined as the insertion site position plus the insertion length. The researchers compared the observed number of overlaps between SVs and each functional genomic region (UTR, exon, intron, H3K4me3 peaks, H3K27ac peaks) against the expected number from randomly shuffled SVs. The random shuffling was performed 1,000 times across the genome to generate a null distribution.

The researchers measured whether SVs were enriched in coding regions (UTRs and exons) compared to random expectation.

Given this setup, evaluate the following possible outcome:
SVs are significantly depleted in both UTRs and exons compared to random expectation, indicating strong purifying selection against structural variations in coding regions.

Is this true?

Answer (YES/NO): YES